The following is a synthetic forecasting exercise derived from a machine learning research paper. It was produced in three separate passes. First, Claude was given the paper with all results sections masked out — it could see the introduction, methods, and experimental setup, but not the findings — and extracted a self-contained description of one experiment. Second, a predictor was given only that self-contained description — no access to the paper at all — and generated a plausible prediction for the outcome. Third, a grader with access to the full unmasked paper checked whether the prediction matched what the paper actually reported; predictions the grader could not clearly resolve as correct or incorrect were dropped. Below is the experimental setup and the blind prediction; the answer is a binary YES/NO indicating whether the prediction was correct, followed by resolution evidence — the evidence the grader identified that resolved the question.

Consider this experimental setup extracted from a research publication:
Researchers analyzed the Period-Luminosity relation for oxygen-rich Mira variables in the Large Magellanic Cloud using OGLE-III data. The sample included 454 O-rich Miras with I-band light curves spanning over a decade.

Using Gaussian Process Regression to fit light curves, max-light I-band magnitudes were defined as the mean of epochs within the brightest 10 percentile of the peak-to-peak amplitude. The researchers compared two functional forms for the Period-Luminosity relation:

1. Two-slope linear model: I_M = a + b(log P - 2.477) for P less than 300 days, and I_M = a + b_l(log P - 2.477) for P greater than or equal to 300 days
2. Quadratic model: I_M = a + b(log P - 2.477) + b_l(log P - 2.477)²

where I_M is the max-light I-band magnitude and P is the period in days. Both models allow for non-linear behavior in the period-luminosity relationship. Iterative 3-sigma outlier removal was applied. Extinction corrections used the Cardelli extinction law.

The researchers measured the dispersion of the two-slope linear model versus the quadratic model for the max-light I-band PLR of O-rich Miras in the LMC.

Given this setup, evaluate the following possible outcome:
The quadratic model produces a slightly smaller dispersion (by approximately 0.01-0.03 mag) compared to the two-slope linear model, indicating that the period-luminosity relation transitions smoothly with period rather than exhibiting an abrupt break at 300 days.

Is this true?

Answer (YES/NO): NO